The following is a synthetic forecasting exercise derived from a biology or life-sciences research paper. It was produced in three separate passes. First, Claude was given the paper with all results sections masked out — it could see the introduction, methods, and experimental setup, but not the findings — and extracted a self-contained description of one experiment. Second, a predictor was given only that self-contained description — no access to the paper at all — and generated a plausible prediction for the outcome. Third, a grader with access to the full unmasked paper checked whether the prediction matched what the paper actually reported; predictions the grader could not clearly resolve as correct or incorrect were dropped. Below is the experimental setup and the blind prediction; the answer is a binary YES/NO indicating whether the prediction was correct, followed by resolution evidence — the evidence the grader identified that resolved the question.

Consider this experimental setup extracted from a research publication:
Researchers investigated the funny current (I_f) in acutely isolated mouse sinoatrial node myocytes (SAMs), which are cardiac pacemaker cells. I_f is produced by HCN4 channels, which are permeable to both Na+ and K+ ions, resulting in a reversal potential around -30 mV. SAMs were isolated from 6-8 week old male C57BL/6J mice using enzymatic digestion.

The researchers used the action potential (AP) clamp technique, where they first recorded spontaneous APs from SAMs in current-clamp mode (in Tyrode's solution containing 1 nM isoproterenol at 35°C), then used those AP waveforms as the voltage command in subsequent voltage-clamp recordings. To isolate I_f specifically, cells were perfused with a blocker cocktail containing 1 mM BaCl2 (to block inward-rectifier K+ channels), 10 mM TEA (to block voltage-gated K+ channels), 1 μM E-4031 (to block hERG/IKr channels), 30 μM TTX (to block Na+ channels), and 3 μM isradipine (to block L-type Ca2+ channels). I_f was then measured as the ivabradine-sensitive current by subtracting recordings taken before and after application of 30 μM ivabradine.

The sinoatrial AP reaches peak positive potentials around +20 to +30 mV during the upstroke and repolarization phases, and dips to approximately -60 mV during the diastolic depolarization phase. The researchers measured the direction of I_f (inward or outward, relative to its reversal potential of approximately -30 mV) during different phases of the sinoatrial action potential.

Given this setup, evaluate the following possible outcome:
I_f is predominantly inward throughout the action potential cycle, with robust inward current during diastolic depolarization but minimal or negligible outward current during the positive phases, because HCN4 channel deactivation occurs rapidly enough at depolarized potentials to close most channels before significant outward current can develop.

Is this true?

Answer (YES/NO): NO